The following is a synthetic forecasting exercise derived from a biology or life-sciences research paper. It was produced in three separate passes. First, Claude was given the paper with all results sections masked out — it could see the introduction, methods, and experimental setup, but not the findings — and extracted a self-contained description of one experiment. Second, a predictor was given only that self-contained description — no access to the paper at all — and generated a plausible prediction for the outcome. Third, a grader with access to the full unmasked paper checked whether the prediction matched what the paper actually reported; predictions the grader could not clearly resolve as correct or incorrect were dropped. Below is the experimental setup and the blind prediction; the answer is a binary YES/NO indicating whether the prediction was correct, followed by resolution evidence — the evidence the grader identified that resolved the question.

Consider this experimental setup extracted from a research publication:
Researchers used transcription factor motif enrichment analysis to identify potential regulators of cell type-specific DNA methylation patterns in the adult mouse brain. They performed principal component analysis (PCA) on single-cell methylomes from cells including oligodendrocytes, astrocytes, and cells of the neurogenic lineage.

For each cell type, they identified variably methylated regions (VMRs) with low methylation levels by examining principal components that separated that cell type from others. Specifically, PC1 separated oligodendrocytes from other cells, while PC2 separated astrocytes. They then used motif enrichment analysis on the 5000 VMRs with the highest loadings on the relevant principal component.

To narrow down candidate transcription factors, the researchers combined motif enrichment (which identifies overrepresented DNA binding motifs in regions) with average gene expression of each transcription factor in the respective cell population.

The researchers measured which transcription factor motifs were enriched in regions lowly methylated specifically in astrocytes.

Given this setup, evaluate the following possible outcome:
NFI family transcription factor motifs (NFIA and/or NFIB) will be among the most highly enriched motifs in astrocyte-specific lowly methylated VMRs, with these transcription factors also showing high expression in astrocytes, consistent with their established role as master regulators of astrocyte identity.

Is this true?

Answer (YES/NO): YES